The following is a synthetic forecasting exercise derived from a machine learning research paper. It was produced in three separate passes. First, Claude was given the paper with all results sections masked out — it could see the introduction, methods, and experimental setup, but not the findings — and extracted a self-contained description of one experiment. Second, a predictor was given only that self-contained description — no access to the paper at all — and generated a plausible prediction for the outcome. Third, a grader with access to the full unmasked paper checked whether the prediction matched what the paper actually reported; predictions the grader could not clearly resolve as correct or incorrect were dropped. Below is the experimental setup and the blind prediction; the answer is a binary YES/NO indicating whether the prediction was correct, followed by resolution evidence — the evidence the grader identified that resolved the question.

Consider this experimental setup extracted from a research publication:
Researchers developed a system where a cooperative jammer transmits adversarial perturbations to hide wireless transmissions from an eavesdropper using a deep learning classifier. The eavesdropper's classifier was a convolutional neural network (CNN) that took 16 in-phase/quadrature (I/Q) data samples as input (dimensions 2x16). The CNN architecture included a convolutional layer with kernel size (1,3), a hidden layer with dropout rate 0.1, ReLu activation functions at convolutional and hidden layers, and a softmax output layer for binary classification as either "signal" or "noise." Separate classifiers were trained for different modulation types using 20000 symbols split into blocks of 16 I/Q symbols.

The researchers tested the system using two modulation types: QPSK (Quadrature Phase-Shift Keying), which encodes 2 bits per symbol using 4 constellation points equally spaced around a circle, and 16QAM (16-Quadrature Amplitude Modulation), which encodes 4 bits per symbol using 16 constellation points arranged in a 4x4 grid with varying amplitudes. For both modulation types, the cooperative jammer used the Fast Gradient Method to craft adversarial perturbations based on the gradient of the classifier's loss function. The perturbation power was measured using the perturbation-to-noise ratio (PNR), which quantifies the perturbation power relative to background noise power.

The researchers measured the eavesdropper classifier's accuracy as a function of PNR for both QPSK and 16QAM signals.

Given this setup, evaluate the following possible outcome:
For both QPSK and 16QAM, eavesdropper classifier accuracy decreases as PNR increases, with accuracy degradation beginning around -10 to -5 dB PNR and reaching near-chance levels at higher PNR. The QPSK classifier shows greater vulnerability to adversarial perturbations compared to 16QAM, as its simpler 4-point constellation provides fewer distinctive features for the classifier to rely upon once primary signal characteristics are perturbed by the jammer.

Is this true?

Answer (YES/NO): NO